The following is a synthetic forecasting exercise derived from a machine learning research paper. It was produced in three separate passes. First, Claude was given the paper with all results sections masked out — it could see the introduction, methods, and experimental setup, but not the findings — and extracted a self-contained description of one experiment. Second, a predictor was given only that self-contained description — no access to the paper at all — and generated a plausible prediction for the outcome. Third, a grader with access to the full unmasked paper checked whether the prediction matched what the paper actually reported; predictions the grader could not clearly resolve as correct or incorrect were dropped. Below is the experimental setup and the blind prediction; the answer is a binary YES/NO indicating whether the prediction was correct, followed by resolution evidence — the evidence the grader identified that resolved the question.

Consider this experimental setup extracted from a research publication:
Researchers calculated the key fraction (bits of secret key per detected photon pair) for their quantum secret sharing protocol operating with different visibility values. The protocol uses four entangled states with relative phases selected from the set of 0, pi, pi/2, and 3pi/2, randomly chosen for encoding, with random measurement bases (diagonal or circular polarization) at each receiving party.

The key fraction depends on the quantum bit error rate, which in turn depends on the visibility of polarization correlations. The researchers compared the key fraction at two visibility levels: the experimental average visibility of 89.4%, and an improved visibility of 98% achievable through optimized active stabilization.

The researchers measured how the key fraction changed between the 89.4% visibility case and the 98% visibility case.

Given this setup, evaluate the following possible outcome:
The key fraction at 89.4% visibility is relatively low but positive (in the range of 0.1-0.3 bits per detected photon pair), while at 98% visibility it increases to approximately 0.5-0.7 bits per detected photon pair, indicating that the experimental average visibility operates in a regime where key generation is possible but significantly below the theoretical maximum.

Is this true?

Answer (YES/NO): NO